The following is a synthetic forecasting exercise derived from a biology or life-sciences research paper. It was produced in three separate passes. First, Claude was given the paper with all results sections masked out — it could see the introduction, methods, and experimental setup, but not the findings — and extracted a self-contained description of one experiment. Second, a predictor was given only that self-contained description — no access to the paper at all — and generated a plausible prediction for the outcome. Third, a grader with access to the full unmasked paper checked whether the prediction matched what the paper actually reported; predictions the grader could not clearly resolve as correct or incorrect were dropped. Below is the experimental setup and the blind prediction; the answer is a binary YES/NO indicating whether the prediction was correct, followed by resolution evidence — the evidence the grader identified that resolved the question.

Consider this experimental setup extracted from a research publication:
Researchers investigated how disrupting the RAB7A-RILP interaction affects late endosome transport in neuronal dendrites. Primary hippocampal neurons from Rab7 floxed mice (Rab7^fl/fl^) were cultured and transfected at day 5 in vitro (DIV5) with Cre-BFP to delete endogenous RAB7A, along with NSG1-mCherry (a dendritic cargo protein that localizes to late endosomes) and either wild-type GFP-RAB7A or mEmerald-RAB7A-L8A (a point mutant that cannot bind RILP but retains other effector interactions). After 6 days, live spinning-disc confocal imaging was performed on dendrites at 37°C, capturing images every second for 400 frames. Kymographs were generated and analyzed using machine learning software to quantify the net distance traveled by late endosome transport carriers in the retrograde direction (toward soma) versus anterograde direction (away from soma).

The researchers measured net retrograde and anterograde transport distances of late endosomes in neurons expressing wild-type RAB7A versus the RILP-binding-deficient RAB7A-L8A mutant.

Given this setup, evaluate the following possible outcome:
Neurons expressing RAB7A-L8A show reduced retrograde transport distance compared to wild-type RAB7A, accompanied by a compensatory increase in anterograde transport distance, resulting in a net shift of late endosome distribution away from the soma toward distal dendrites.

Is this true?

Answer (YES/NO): NO